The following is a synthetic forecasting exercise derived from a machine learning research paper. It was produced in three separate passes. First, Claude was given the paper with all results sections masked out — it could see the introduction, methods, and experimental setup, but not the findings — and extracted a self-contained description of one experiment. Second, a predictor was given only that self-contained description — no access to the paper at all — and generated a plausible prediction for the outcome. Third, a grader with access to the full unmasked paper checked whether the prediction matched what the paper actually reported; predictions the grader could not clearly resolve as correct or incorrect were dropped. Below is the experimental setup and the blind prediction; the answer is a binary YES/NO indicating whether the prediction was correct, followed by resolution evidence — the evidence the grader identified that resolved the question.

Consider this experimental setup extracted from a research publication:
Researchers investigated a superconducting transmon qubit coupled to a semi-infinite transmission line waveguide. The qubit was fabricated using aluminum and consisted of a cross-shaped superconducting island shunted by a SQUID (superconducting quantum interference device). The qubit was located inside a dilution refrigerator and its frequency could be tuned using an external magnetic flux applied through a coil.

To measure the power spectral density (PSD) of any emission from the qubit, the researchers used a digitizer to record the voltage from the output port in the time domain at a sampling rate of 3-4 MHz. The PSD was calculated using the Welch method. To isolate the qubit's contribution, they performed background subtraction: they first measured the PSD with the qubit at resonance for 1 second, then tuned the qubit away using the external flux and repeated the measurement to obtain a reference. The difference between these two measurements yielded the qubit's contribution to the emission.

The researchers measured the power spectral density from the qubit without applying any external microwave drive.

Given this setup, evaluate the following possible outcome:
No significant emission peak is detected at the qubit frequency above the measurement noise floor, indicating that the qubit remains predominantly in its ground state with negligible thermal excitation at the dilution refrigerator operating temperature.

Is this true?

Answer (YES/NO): NO